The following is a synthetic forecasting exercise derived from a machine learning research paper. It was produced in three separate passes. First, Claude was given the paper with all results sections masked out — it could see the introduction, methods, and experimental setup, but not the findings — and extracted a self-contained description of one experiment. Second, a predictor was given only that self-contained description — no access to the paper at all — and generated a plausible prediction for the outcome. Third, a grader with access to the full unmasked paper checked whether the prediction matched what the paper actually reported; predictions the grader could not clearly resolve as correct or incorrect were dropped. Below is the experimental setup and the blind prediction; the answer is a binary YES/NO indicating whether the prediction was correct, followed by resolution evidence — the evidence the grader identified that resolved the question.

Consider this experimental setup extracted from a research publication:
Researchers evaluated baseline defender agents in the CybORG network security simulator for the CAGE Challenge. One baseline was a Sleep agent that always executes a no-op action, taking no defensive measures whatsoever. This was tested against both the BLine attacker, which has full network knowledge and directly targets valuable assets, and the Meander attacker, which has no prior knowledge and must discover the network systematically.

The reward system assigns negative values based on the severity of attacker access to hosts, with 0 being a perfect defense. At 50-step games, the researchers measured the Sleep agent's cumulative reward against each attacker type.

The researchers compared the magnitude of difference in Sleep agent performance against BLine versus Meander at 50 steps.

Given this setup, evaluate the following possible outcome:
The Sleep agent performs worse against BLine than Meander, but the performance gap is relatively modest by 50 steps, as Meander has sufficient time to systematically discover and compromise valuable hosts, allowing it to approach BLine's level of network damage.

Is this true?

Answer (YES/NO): NO